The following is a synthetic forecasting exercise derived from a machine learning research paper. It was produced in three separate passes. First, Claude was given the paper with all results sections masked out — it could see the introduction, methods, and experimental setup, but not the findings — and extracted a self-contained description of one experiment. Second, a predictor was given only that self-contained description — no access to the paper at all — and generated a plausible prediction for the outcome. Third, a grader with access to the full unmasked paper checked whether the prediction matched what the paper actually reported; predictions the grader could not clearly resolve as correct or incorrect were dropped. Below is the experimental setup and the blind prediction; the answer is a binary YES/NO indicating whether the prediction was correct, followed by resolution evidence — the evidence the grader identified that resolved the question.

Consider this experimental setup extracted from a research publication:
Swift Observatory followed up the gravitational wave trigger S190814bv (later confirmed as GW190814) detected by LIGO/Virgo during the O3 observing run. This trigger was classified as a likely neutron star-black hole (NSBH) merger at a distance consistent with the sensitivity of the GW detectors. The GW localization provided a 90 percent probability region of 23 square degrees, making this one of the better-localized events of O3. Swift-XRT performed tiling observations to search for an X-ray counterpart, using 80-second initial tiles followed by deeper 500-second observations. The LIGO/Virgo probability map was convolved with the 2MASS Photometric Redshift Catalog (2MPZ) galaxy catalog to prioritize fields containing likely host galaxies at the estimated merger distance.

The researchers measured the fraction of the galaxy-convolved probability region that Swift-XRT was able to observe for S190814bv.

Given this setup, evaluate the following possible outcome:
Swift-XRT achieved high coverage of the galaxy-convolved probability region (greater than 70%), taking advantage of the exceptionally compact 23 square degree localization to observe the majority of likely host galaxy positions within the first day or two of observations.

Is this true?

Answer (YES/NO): YES